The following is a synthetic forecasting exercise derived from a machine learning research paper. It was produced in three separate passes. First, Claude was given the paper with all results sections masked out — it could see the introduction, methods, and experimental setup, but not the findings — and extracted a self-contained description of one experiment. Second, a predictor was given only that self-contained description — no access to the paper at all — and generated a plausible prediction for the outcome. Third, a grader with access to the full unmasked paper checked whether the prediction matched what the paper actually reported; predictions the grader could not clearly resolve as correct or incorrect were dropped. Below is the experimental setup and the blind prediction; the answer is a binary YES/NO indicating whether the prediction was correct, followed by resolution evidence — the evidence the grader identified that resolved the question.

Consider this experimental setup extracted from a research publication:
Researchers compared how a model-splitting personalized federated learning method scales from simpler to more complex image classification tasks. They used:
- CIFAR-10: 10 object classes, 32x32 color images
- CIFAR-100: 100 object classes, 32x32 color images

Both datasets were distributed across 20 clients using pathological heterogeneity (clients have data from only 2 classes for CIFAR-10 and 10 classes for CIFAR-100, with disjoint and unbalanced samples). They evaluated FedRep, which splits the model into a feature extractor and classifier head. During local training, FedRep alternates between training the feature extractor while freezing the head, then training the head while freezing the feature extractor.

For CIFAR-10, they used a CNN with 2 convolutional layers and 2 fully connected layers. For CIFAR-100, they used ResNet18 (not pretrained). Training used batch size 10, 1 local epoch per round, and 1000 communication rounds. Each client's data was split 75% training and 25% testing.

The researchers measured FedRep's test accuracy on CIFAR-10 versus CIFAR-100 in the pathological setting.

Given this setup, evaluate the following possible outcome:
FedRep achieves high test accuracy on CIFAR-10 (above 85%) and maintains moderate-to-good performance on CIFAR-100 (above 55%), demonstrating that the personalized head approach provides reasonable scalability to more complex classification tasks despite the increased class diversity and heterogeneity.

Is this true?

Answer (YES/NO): YES